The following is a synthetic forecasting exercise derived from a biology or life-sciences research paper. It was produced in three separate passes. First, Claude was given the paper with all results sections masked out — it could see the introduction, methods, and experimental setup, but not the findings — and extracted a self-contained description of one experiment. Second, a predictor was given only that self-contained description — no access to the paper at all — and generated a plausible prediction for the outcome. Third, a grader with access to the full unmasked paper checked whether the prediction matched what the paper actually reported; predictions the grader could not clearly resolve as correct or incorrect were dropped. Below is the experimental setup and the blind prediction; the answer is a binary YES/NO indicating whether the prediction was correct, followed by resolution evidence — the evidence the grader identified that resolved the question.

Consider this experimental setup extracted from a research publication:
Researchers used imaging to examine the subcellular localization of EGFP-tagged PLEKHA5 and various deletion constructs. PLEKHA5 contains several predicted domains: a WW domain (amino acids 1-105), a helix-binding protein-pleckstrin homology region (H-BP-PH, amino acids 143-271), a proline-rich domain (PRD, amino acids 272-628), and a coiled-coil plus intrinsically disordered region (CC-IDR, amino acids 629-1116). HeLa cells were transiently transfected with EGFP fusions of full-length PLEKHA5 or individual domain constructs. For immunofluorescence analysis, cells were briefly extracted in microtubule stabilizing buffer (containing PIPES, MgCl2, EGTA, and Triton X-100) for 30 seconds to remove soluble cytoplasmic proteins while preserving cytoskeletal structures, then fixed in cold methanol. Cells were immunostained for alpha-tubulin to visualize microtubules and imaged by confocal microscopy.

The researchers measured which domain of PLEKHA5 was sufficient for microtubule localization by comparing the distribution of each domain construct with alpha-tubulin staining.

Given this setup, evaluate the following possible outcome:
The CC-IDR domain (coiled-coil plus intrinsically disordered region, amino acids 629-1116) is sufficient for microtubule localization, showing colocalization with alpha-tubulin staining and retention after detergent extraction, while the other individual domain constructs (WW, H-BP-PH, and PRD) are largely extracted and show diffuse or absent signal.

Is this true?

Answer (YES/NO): NO